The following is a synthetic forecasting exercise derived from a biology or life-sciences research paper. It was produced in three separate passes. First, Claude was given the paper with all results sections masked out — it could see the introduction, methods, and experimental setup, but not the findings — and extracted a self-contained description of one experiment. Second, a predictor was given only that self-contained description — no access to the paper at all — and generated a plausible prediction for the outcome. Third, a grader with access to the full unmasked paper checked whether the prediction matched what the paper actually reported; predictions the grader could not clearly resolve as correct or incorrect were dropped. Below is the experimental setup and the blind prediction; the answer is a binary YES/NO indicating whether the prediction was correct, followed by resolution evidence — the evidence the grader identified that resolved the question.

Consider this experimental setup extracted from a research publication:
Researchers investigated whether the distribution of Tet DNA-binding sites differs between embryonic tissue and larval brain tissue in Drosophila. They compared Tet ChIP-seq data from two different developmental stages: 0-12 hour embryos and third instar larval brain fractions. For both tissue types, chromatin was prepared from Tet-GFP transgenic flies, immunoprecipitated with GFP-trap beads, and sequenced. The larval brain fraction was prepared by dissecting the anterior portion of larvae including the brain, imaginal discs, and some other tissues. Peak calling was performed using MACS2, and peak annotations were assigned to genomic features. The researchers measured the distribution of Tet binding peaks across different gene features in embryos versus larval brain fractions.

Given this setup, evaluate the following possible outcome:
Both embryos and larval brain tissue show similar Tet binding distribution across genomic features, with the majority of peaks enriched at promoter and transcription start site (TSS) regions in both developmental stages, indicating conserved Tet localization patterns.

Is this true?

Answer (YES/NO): NO